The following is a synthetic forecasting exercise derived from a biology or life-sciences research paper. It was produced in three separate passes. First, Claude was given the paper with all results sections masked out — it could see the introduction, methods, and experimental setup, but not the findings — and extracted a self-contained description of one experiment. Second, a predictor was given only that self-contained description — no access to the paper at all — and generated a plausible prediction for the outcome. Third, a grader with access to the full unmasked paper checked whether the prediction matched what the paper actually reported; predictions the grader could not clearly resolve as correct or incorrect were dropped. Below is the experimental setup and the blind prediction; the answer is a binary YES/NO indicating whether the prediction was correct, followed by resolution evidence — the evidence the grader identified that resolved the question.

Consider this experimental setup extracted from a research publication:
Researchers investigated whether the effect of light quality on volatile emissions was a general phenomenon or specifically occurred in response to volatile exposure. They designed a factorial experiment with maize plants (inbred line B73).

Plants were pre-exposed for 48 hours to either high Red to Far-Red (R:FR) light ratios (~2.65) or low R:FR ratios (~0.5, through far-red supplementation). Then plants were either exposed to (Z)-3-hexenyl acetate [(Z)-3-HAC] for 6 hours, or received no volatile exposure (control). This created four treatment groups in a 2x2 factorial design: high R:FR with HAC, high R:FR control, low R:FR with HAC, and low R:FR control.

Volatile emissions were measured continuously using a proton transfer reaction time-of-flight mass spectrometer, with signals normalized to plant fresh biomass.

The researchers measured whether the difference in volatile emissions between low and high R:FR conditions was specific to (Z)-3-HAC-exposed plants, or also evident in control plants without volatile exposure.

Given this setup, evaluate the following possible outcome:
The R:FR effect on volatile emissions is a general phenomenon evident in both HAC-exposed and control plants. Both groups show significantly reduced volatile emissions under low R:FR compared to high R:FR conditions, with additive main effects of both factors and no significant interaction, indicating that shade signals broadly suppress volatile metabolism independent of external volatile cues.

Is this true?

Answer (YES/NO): NO